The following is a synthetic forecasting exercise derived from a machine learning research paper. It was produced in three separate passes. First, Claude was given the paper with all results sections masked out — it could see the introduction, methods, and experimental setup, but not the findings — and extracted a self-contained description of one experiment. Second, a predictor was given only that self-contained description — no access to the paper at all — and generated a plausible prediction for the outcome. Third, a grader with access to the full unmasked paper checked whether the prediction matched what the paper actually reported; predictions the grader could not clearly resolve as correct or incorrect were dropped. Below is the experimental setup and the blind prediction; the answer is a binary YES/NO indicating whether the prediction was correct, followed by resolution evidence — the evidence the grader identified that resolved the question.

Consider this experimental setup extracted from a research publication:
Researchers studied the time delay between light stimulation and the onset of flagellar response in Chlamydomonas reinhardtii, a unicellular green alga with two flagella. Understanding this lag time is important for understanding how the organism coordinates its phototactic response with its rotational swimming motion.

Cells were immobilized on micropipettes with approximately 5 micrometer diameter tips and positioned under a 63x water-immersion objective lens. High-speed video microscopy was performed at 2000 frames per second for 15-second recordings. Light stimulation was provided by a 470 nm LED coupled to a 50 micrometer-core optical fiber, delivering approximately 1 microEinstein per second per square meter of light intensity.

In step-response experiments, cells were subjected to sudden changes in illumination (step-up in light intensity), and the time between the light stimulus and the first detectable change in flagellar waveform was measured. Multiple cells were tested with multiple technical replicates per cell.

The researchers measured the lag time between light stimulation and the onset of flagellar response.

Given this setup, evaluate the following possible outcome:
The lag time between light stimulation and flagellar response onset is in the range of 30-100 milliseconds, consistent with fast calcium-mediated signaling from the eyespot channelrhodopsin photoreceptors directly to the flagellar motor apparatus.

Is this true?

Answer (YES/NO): NO